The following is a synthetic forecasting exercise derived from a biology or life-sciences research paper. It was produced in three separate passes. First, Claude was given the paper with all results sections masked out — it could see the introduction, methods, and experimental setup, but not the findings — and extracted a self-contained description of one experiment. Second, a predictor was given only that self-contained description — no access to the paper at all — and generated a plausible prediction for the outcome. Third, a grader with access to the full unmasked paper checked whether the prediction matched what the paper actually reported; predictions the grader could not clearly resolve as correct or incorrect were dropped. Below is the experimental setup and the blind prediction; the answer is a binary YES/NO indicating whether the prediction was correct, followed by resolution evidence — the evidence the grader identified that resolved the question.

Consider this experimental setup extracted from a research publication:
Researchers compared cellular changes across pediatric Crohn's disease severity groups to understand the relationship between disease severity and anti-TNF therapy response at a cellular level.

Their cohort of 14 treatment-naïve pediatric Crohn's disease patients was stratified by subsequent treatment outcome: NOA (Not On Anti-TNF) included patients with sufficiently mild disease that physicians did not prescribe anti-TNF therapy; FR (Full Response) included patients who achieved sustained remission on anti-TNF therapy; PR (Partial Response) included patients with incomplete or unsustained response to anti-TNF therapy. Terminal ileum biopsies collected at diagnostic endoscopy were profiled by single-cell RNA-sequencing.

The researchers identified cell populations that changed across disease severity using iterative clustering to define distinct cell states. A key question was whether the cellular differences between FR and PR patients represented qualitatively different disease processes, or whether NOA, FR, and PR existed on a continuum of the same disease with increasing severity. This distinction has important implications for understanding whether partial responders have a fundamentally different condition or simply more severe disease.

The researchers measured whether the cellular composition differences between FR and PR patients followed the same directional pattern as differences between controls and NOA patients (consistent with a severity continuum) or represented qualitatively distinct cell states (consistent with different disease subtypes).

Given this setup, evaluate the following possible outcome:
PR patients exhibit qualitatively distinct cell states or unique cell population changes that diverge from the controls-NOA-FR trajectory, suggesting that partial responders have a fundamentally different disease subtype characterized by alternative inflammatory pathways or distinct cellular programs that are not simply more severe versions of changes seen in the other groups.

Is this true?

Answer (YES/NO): NO